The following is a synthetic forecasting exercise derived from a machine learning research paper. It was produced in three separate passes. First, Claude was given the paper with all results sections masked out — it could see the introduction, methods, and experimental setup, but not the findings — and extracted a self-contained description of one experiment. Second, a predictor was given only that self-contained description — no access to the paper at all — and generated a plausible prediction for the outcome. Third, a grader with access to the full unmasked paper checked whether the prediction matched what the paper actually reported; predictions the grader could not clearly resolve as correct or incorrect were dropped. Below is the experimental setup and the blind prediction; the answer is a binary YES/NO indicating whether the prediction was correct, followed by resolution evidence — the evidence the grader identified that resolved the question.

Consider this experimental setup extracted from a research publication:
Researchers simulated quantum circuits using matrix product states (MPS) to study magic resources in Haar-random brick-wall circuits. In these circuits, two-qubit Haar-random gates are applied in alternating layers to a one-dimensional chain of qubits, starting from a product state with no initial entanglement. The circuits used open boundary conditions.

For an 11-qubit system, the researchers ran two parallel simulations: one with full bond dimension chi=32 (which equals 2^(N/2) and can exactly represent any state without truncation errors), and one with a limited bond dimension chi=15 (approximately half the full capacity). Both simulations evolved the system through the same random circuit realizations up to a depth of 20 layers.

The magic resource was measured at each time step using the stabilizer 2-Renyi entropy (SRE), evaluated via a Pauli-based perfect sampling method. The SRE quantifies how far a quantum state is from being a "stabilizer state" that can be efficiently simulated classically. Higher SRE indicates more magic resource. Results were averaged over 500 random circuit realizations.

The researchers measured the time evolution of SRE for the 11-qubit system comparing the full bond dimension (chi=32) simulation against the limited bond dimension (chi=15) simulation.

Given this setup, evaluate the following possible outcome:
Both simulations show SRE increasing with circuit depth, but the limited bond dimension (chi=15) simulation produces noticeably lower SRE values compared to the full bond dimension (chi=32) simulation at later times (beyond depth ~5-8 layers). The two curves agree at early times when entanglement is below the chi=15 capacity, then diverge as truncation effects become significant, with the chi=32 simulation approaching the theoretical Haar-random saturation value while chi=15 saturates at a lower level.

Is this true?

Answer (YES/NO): NO